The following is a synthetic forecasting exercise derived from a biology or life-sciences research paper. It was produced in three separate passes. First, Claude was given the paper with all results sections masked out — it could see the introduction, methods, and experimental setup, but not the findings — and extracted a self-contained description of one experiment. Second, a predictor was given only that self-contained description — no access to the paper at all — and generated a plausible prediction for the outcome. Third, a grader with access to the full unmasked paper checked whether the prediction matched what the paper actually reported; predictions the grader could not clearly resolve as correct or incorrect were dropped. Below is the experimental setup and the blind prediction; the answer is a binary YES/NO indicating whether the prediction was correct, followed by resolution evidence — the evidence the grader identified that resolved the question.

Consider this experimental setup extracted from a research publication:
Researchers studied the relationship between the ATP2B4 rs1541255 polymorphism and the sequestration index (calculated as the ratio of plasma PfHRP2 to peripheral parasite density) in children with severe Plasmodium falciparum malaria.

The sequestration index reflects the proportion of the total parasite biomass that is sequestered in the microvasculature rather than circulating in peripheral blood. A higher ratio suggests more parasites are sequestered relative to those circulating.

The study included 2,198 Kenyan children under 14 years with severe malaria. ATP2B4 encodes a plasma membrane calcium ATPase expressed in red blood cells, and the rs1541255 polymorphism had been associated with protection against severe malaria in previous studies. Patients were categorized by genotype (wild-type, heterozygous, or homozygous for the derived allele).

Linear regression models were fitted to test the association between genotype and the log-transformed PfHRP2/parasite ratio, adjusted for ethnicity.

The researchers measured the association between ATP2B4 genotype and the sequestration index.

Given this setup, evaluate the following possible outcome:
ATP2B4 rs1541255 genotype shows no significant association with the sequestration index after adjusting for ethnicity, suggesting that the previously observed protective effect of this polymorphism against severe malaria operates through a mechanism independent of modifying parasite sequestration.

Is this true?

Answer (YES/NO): NO